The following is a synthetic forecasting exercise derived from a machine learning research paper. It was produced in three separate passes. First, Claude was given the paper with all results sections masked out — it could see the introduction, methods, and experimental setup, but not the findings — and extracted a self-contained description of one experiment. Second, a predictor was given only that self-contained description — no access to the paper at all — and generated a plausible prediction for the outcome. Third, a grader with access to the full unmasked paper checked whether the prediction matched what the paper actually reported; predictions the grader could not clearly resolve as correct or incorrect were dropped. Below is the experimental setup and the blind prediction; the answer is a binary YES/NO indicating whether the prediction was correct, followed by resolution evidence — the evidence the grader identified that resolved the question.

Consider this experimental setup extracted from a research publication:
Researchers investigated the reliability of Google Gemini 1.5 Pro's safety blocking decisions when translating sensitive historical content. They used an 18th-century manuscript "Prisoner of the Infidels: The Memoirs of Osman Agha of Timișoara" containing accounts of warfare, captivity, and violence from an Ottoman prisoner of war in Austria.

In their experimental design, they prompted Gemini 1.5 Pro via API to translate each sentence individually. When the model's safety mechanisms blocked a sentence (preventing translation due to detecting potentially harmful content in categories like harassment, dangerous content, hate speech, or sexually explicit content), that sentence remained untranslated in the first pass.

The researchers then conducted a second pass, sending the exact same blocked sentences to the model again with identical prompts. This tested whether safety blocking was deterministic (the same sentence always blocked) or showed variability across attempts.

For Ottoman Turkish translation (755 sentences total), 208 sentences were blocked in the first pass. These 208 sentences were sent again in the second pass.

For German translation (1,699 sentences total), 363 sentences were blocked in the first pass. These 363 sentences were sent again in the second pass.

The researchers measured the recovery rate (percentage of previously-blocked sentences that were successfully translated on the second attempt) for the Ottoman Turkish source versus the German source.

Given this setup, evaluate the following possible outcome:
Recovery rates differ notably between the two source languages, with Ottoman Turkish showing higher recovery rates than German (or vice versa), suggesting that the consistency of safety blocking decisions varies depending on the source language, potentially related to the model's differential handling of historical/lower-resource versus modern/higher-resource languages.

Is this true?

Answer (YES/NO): NO